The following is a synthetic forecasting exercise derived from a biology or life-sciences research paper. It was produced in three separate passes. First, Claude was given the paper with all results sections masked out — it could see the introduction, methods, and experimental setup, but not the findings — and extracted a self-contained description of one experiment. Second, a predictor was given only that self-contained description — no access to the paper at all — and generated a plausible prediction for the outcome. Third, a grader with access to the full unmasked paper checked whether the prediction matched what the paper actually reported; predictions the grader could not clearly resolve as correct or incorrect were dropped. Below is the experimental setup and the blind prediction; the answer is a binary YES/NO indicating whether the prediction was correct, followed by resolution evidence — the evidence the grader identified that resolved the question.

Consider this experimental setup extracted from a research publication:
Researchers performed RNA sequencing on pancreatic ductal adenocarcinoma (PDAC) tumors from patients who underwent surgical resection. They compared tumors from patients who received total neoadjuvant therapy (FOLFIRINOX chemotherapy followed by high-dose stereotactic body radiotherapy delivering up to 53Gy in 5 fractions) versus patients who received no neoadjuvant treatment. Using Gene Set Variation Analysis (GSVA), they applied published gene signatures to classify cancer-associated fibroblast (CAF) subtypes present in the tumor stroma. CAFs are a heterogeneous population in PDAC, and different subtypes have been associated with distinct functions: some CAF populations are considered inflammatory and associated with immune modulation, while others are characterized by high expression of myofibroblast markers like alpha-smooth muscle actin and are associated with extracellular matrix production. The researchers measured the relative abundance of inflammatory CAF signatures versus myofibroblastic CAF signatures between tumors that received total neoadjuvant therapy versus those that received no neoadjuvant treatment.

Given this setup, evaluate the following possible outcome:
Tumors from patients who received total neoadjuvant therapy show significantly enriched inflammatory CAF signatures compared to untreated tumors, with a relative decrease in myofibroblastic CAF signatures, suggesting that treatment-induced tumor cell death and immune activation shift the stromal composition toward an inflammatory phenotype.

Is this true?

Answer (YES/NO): YES